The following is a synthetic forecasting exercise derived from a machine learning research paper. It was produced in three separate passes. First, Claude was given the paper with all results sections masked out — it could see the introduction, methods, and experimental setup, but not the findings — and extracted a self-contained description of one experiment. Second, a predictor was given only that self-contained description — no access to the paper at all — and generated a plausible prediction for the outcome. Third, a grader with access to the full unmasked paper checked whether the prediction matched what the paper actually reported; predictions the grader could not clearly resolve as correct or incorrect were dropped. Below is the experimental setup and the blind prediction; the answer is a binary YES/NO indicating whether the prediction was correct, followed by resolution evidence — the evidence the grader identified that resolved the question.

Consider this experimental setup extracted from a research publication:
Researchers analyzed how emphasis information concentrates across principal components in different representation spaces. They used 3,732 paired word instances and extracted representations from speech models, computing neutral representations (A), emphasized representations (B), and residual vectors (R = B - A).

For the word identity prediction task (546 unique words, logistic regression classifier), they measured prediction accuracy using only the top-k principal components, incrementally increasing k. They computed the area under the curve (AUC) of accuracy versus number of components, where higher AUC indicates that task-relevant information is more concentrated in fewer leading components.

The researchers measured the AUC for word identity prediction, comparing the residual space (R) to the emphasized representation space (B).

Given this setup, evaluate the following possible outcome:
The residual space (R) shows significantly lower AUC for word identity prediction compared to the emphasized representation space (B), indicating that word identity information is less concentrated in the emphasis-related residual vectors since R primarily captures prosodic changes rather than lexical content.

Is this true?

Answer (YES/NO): YES